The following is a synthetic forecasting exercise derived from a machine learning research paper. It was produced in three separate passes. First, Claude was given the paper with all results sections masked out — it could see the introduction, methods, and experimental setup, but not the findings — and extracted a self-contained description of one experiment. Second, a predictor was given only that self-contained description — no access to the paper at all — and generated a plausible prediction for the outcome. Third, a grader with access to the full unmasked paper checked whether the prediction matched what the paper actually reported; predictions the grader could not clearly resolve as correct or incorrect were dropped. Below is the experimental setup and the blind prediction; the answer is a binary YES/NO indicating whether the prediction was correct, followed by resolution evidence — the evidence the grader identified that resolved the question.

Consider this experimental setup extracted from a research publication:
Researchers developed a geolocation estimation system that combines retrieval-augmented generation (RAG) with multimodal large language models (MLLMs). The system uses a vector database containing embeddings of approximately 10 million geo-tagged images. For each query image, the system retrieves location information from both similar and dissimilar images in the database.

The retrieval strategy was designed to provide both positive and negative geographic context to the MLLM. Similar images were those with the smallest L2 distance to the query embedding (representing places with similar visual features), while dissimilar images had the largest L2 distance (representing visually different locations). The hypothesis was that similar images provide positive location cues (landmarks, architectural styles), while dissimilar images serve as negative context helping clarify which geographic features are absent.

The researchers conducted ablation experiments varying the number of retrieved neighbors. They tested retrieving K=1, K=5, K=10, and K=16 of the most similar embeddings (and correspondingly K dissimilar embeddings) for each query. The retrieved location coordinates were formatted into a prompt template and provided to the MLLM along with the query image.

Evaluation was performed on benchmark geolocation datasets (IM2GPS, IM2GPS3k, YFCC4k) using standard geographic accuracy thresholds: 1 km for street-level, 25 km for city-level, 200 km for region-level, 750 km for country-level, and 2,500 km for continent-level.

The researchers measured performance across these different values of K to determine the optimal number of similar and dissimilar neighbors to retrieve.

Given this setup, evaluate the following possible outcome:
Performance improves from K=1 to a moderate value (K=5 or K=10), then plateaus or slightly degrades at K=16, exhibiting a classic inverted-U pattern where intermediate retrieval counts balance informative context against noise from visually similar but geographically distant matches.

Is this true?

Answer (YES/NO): NO